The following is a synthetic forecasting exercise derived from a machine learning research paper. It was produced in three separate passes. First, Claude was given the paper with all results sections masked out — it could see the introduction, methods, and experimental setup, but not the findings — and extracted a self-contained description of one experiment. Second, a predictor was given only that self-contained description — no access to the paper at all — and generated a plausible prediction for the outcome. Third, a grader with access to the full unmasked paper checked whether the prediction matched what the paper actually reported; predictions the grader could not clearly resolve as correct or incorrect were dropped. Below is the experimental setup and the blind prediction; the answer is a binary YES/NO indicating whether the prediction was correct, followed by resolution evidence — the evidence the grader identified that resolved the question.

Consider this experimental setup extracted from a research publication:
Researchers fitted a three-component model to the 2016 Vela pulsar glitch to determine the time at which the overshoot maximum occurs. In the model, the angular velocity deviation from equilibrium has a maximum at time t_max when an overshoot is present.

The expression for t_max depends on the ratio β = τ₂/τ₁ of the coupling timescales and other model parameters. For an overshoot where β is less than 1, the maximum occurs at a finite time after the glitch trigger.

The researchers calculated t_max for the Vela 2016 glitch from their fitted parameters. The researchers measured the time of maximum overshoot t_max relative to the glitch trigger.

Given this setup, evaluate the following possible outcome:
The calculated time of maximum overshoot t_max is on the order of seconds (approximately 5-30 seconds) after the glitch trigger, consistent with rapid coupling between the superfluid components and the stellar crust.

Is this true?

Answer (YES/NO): NO